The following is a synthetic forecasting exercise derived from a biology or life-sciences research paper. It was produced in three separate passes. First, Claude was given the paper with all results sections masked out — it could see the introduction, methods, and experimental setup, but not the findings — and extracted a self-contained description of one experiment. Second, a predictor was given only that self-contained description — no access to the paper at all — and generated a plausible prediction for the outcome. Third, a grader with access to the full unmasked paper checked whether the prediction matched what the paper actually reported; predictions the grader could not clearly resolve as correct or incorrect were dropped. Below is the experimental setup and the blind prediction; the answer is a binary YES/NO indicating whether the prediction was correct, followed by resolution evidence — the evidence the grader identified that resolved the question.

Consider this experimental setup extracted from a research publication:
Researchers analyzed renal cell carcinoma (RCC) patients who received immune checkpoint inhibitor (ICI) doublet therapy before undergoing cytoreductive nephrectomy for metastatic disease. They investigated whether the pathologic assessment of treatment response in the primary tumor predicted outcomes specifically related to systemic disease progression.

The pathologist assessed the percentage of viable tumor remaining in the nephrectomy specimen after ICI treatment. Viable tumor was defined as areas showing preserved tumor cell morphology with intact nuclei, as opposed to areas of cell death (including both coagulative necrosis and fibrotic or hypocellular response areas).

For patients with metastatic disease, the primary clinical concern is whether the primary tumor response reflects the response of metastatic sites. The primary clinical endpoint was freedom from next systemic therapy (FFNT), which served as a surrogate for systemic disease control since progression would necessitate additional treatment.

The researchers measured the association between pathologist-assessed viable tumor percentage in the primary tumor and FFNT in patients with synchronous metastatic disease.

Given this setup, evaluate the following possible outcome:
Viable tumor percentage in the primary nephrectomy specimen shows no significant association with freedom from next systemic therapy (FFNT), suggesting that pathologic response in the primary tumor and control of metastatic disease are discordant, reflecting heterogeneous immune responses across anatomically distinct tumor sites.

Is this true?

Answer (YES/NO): NO